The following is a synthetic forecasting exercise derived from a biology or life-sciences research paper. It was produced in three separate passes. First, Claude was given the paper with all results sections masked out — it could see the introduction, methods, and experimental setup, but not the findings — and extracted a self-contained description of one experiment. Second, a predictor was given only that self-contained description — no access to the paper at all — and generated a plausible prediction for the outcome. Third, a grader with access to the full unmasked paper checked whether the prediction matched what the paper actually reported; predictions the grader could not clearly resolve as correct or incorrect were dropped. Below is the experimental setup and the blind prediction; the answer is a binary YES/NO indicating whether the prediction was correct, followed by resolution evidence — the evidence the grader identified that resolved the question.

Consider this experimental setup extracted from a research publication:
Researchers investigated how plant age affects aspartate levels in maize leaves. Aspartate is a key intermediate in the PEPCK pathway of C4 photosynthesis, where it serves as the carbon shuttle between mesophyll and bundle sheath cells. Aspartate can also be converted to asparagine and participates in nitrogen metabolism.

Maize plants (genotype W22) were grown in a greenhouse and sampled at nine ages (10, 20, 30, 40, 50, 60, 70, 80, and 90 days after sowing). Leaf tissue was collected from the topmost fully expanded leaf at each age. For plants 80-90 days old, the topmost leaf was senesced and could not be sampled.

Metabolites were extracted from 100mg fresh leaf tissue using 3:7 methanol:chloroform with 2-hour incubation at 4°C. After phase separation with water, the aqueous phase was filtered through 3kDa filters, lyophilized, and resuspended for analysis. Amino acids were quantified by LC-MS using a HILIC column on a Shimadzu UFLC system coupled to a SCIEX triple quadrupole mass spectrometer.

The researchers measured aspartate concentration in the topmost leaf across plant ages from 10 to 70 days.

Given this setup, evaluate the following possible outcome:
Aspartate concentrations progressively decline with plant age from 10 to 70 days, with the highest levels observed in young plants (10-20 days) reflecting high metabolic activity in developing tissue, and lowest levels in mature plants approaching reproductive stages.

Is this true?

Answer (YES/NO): NO